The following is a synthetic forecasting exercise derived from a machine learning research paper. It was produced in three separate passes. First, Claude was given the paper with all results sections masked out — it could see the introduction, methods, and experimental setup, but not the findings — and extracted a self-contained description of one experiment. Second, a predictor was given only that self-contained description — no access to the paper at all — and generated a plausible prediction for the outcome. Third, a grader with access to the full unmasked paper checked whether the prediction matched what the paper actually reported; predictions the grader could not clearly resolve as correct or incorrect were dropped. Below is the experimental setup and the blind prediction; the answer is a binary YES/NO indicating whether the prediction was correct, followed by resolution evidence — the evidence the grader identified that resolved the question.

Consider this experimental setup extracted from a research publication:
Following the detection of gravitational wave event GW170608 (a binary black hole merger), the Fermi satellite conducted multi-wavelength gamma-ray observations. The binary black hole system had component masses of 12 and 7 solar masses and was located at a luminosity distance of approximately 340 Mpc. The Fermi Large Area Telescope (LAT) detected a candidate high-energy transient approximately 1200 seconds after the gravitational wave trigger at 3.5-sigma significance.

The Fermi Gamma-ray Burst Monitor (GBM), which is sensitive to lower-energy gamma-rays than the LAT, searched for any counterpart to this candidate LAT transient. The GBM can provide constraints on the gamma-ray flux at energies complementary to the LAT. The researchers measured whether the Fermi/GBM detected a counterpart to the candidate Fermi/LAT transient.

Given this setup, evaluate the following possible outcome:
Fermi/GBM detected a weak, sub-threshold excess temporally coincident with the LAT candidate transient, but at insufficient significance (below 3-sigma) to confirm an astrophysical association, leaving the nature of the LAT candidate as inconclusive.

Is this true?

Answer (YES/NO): NO